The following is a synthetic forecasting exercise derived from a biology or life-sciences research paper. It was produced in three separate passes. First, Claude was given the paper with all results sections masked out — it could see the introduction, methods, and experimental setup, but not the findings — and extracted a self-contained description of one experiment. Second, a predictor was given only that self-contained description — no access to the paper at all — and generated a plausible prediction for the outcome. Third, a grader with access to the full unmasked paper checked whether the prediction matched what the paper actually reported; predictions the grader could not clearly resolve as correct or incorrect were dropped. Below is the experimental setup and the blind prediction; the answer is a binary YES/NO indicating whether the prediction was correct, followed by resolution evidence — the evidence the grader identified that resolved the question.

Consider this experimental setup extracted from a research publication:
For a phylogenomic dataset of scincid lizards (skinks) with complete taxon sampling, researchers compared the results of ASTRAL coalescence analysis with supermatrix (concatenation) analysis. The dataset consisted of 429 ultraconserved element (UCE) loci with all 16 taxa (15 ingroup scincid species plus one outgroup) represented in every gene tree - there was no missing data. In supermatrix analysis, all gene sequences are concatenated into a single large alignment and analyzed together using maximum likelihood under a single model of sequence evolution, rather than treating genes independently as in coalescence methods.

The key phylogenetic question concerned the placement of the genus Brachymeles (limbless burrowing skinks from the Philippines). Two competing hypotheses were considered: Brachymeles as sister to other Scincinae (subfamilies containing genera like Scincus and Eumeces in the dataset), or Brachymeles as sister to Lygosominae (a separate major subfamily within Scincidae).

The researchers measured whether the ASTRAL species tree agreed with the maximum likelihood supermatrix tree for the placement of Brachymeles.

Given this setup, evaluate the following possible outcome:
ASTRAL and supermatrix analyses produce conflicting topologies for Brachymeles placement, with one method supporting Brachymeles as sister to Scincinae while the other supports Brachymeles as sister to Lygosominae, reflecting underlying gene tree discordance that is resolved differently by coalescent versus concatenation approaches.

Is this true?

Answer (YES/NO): NO